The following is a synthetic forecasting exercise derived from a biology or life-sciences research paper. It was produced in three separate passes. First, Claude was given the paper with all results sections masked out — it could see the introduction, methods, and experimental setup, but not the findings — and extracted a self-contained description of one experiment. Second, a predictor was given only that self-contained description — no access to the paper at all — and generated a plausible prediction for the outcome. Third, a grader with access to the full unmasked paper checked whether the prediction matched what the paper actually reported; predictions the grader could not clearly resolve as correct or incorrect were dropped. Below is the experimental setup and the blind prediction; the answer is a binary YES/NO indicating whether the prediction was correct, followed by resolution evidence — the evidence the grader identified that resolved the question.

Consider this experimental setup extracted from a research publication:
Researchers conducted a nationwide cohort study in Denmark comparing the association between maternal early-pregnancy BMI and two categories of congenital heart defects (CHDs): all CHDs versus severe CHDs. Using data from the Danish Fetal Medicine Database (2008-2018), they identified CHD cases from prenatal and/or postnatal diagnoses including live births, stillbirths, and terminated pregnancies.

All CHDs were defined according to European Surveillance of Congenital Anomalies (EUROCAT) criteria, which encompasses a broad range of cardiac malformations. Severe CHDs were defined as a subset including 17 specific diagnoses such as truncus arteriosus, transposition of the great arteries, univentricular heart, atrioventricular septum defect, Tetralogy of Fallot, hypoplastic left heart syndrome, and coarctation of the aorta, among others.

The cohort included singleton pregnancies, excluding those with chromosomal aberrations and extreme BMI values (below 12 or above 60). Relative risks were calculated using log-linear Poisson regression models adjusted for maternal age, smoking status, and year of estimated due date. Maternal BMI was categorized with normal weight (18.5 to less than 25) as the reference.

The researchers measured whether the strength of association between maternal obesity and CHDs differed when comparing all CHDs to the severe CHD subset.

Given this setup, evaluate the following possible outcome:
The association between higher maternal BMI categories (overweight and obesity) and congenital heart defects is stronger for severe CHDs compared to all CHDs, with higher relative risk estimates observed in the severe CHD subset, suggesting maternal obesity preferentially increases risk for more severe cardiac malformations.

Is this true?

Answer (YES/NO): NO